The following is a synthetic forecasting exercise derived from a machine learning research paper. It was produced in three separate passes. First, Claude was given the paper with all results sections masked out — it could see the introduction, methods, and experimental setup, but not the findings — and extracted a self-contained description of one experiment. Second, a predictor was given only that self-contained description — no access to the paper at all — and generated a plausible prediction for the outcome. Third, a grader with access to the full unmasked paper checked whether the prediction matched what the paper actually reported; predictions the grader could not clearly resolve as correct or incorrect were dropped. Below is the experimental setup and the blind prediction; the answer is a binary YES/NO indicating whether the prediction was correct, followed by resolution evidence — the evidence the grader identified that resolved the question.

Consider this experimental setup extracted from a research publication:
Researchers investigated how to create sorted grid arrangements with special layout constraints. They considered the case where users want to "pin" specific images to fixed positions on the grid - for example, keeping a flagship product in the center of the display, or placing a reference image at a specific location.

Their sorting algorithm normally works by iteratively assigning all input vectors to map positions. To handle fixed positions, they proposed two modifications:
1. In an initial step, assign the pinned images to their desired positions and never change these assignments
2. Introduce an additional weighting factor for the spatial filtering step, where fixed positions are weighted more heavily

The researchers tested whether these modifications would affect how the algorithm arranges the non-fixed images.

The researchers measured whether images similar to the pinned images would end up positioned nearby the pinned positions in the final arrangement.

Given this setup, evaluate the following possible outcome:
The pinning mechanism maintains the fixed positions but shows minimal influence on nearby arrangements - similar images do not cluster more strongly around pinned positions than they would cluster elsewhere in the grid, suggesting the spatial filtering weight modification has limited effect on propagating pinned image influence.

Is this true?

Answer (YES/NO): NO